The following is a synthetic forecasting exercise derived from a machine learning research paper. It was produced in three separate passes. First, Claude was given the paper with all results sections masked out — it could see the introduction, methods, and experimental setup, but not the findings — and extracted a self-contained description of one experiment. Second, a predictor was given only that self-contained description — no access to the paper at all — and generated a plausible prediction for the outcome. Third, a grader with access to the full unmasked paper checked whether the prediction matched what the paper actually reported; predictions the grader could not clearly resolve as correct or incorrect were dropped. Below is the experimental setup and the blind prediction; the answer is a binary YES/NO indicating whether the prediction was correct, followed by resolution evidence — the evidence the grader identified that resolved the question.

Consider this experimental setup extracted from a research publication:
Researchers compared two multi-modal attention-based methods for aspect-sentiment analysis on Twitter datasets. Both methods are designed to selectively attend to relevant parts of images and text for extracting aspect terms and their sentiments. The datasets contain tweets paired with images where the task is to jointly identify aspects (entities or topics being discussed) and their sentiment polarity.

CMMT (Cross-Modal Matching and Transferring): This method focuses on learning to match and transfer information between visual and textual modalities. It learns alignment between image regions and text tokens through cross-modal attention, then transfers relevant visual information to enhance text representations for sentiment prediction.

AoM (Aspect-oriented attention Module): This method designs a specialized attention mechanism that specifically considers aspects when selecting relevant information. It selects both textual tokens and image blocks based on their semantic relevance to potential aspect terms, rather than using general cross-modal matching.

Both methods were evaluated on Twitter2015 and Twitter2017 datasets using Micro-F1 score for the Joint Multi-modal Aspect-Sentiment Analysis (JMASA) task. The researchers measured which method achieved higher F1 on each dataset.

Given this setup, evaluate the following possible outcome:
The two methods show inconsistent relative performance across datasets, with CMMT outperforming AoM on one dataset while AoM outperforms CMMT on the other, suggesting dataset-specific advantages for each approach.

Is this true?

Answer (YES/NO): NO